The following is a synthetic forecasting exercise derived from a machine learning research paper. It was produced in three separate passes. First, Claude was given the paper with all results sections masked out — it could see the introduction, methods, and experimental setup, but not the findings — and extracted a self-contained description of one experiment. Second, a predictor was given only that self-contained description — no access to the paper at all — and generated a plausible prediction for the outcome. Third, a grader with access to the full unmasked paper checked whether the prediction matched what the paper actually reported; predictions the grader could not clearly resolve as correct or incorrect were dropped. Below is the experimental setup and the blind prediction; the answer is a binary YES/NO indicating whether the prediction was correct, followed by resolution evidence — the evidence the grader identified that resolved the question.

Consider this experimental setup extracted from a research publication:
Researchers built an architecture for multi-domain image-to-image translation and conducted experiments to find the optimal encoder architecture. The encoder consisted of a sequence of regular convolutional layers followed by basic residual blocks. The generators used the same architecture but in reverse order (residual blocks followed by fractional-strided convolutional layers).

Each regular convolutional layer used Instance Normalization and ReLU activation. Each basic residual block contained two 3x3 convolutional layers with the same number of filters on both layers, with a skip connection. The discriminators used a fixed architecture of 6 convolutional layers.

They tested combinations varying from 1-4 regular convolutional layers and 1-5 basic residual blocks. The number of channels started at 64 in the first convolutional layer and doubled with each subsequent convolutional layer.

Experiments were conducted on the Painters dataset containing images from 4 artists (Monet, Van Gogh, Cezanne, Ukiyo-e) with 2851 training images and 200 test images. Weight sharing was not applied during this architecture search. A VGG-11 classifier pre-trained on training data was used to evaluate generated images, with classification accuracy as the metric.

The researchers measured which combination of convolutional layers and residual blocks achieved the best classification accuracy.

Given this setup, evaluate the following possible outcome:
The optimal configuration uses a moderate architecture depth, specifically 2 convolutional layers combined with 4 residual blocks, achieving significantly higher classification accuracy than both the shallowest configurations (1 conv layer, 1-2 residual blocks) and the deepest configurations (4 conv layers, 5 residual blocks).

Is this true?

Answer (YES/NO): NO